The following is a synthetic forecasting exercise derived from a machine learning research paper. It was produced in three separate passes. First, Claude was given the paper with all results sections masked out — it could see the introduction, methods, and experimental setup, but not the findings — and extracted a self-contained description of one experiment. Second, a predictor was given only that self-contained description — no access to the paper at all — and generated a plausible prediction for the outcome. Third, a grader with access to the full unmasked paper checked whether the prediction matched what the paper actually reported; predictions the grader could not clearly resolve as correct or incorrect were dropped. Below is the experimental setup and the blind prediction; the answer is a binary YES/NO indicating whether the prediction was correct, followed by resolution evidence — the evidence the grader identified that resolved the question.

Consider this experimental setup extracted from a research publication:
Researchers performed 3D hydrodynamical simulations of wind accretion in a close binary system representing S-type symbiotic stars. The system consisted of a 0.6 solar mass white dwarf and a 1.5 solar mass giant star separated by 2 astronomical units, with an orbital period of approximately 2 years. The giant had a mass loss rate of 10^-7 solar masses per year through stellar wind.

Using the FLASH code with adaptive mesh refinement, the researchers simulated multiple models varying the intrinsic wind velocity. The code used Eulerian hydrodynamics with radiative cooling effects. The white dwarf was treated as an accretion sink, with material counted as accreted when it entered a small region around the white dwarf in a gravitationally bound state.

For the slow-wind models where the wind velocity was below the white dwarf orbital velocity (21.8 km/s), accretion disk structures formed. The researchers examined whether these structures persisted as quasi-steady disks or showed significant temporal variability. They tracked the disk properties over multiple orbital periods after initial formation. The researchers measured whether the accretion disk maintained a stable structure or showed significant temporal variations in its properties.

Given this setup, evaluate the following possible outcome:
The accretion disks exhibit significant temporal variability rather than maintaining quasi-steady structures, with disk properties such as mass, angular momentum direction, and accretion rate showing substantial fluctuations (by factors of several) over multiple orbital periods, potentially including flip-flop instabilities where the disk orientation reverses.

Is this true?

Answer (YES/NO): NO